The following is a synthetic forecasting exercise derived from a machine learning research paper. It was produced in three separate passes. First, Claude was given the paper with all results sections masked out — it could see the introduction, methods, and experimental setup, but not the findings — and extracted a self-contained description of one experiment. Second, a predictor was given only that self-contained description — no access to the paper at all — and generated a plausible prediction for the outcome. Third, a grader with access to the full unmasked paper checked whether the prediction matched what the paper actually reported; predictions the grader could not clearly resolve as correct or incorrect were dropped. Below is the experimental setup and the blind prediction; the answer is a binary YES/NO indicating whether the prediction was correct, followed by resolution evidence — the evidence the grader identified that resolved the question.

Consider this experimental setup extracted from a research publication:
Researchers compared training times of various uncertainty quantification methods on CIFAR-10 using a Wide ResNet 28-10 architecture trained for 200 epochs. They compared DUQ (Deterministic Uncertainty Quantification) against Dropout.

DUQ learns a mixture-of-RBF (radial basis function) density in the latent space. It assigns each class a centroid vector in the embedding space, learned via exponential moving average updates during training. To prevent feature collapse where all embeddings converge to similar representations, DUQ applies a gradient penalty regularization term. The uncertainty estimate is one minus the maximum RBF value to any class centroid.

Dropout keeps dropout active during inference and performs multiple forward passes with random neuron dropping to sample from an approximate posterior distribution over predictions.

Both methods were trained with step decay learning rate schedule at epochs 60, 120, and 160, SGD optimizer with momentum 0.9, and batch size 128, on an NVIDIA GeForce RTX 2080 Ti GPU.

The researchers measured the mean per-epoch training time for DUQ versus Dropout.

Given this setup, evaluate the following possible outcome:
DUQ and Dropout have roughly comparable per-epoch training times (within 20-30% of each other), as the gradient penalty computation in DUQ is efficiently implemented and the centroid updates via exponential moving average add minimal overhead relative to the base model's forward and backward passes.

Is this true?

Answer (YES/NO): YES